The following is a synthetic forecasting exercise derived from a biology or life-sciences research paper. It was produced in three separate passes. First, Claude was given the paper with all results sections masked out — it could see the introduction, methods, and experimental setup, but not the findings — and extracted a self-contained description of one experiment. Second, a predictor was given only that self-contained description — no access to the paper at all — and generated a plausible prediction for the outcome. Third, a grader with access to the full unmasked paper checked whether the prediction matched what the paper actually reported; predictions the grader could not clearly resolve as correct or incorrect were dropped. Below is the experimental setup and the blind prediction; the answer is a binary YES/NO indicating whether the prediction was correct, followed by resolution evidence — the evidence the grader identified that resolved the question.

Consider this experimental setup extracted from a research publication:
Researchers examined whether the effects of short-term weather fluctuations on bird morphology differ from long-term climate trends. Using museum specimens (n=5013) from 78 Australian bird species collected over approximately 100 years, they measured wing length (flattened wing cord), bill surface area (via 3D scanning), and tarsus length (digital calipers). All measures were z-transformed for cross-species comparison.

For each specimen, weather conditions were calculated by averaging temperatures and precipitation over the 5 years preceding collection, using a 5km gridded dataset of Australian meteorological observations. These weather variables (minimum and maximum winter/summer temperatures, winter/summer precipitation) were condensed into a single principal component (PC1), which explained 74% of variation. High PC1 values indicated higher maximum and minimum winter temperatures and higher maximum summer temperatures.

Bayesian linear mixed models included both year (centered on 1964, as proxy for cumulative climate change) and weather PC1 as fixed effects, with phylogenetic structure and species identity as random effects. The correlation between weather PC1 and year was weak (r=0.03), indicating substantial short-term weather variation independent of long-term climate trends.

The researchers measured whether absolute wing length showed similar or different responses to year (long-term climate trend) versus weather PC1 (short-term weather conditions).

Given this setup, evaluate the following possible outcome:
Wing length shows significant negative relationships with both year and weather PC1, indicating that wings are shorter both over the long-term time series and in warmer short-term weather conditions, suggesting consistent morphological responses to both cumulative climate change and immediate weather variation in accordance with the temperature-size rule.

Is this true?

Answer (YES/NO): YES